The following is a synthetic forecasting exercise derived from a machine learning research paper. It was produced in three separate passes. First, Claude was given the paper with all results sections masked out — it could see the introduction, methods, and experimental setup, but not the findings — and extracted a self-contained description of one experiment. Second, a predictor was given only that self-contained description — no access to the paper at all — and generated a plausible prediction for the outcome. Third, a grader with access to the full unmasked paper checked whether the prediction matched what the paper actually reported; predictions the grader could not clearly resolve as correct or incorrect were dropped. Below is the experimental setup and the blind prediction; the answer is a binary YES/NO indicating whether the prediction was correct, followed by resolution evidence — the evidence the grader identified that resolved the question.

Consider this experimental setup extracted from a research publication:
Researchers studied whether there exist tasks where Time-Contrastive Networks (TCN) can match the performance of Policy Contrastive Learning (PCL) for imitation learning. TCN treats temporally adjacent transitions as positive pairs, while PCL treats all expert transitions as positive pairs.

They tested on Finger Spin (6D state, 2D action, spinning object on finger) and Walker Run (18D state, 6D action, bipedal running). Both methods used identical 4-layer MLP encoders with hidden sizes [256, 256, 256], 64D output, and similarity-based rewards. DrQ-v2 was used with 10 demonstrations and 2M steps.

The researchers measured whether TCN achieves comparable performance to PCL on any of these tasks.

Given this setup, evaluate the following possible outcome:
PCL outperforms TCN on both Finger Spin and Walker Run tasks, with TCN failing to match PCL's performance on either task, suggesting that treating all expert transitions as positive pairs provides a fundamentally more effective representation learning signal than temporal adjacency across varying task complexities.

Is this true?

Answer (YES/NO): NO